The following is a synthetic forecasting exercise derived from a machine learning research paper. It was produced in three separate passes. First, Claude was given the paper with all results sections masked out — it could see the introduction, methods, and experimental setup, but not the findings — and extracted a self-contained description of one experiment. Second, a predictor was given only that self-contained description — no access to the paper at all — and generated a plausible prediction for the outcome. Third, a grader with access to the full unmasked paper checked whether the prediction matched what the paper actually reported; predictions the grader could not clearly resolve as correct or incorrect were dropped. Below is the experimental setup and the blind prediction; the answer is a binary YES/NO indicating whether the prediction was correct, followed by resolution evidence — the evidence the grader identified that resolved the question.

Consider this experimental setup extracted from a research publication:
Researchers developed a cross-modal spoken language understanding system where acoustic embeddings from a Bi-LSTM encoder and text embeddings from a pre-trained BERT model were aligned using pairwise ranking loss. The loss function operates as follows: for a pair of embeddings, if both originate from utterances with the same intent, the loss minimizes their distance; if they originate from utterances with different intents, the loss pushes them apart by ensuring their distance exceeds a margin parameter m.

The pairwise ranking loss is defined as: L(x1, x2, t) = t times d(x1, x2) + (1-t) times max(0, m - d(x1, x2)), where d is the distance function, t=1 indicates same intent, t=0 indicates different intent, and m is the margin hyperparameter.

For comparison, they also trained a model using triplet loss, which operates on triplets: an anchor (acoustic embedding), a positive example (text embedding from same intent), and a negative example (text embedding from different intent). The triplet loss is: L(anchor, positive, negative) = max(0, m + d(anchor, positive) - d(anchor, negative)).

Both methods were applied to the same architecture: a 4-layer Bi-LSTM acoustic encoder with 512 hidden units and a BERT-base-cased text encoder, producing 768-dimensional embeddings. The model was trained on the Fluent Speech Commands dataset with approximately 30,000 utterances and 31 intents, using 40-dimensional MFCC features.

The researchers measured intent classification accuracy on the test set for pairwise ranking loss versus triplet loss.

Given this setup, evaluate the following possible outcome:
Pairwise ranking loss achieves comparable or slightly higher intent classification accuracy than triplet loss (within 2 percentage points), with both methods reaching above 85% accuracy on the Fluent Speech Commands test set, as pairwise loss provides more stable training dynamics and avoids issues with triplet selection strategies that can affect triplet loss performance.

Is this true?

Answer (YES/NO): NO